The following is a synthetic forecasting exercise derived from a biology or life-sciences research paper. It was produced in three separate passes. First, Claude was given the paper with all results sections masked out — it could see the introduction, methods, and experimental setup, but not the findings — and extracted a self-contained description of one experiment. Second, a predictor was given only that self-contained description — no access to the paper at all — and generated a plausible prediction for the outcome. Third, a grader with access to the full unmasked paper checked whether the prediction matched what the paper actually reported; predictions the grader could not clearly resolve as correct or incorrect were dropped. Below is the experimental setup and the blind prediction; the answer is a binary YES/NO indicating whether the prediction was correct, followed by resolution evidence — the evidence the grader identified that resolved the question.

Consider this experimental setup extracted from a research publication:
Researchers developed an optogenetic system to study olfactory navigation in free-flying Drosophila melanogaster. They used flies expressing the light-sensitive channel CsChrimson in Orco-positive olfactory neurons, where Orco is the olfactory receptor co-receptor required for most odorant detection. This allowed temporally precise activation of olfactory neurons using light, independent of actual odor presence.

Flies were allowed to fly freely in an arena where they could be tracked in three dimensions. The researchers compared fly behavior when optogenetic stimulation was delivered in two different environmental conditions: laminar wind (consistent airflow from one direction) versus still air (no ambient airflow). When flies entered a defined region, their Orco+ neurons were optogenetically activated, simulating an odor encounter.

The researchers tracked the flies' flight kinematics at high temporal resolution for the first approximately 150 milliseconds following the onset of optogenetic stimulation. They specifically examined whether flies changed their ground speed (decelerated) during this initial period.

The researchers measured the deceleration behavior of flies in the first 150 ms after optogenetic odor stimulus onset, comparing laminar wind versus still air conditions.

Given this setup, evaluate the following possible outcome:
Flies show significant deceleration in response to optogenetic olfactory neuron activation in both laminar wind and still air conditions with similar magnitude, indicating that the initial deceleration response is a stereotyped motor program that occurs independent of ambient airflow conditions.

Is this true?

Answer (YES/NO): YES